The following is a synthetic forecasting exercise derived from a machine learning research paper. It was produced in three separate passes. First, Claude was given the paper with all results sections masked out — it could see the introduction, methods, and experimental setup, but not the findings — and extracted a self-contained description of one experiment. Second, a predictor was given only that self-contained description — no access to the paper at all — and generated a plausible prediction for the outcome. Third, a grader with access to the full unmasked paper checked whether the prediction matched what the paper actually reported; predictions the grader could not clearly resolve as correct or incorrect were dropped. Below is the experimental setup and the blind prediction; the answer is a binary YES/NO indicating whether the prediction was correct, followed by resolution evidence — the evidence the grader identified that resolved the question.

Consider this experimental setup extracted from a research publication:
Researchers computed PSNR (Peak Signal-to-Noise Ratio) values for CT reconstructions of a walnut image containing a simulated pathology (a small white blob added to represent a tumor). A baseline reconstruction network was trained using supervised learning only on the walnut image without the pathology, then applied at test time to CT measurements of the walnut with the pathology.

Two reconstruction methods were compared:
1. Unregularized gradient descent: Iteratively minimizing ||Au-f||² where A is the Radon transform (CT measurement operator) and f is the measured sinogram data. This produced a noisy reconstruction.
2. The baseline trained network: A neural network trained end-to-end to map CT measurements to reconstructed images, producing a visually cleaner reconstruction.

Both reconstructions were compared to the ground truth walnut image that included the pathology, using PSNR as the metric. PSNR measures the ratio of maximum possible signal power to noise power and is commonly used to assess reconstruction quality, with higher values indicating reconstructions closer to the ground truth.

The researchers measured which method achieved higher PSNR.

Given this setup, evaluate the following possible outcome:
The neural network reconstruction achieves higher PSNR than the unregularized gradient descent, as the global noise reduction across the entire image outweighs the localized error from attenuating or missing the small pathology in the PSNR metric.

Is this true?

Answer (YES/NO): YES